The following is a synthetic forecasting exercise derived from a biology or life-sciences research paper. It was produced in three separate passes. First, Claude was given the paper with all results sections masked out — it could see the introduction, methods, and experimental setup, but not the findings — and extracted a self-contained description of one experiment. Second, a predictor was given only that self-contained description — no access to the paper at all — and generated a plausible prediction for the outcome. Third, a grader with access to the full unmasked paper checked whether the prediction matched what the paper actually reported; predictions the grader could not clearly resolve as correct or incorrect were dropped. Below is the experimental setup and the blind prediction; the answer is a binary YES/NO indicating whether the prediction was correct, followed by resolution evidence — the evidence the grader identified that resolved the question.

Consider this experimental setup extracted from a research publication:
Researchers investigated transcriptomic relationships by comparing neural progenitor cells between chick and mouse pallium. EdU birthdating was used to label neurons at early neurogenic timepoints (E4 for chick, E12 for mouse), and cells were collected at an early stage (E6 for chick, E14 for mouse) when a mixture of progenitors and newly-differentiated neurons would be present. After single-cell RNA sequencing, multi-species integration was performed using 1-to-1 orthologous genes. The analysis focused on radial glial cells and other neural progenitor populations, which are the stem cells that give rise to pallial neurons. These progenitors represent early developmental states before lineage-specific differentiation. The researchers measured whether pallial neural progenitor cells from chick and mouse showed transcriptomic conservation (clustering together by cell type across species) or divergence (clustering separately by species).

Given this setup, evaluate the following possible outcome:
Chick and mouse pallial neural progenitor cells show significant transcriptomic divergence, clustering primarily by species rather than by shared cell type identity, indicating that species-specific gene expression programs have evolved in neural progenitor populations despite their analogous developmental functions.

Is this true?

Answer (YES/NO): NO